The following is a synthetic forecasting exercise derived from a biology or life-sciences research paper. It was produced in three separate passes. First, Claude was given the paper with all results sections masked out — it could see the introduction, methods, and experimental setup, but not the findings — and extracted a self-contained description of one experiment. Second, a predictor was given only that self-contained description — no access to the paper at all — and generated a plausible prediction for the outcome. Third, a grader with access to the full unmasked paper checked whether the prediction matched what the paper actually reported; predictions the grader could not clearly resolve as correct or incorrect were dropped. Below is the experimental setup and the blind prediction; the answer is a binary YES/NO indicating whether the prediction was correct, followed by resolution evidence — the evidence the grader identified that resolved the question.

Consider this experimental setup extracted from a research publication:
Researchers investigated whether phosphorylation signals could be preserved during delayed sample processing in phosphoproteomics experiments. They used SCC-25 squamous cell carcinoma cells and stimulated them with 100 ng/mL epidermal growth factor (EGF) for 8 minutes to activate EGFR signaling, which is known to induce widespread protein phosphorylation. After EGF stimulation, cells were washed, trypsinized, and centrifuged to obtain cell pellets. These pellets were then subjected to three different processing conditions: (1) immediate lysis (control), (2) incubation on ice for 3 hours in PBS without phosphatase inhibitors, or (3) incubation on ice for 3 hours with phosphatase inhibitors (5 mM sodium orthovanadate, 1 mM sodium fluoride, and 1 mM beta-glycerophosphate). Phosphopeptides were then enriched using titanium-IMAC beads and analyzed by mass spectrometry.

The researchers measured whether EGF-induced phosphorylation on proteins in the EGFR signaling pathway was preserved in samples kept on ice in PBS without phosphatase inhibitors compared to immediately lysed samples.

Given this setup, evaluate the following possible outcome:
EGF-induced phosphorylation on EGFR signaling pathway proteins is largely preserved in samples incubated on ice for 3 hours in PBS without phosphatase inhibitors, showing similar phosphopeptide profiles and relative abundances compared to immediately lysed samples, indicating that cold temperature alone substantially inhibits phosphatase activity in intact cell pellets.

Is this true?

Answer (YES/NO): NO